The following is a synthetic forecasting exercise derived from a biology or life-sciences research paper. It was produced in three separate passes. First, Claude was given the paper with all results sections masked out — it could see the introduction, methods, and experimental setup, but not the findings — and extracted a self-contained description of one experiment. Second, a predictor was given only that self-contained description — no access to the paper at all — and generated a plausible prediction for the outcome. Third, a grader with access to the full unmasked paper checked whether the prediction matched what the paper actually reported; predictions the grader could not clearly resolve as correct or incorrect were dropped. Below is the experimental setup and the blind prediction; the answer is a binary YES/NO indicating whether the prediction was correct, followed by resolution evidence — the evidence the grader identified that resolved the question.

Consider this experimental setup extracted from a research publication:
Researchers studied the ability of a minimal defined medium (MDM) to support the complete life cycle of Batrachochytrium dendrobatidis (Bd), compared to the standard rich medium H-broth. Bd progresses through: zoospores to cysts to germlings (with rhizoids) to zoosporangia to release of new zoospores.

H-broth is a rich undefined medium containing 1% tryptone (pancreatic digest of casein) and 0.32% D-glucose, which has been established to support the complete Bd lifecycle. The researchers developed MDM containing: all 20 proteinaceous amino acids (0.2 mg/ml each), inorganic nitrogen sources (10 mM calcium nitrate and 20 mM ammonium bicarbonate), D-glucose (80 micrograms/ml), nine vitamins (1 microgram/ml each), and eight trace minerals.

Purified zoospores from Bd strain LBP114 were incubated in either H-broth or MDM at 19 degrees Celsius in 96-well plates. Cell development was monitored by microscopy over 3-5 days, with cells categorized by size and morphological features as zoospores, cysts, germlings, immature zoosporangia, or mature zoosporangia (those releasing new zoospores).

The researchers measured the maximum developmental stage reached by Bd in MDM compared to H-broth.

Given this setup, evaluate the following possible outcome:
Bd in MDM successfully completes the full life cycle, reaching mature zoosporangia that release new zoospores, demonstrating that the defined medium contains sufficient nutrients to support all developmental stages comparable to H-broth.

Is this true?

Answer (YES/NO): NO